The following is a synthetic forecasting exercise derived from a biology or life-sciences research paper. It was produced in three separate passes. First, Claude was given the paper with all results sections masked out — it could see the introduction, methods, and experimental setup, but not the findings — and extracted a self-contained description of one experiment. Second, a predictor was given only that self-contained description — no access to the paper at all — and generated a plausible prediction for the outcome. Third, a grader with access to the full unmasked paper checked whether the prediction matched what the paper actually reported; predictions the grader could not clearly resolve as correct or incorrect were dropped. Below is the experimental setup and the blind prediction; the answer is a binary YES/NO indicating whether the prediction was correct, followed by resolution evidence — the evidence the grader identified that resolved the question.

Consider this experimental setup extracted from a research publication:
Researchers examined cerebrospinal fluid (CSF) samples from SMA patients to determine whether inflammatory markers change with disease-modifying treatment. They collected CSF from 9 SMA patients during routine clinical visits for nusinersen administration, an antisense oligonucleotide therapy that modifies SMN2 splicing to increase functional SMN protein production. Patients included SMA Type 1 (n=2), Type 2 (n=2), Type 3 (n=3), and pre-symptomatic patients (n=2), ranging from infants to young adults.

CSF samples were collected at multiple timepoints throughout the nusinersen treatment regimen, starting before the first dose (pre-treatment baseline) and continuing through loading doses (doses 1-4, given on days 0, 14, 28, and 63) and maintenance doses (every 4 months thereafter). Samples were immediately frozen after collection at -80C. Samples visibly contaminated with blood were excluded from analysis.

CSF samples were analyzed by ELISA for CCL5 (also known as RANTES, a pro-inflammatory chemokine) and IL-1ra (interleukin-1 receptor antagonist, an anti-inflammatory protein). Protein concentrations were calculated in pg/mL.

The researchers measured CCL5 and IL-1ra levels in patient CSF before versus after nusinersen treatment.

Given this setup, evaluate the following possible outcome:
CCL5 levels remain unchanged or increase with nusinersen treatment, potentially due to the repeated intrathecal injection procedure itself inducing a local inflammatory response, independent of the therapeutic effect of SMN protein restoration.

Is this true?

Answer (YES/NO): NO